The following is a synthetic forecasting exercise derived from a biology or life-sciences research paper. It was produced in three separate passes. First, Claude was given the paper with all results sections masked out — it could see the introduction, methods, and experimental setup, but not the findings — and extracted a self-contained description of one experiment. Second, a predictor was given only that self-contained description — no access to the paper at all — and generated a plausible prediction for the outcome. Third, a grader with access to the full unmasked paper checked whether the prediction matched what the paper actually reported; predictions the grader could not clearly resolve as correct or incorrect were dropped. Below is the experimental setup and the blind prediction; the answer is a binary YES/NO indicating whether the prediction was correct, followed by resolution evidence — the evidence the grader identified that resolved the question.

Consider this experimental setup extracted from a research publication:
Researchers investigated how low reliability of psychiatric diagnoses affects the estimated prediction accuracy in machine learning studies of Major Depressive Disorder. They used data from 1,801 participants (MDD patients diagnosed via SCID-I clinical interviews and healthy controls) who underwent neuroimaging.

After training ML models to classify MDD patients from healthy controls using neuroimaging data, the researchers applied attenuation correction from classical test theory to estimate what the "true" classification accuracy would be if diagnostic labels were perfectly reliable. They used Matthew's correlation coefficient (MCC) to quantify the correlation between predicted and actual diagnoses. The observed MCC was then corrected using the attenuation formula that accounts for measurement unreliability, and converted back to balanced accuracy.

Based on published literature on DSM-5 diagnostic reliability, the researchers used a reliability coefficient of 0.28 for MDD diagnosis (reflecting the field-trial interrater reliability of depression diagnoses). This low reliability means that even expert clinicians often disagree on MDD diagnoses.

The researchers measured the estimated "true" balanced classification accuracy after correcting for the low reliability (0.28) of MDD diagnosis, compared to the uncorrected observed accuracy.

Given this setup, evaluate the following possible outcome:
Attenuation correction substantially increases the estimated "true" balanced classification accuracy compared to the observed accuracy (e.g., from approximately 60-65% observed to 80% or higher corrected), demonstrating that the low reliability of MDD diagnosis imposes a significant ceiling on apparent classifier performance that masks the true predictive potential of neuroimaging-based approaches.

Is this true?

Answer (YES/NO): NO